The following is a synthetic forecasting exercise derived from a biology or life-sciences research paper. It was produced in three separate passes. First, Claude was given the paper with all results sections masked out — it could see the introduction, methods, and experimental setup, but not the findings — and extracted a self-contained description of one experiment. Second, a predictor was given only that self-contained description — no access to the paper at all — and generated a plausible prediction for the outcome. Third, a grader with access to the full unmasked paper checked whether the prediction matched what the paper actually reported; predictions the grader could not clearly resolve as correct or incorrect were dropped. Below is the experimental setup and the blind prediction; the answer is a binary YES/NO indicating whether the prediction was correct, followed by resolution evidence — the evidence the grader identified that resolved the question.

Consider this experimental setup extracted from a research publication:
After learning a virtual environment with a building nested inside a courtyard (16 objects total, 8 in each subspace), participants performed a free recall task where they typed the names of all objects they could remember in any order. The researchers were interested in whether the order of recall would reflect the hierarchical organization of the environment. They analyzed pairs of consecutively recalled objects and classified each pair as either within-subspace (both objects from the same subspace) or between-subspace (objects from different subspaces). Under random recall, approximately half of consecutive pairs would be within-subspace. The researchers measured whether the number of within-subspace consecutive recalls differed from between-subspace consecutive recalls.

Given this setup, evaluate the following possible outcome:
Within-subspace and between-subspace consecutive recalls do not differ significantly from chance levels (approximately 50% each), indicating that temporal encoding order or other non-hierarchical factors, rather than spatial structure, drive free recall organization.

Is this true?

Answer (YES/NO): NO